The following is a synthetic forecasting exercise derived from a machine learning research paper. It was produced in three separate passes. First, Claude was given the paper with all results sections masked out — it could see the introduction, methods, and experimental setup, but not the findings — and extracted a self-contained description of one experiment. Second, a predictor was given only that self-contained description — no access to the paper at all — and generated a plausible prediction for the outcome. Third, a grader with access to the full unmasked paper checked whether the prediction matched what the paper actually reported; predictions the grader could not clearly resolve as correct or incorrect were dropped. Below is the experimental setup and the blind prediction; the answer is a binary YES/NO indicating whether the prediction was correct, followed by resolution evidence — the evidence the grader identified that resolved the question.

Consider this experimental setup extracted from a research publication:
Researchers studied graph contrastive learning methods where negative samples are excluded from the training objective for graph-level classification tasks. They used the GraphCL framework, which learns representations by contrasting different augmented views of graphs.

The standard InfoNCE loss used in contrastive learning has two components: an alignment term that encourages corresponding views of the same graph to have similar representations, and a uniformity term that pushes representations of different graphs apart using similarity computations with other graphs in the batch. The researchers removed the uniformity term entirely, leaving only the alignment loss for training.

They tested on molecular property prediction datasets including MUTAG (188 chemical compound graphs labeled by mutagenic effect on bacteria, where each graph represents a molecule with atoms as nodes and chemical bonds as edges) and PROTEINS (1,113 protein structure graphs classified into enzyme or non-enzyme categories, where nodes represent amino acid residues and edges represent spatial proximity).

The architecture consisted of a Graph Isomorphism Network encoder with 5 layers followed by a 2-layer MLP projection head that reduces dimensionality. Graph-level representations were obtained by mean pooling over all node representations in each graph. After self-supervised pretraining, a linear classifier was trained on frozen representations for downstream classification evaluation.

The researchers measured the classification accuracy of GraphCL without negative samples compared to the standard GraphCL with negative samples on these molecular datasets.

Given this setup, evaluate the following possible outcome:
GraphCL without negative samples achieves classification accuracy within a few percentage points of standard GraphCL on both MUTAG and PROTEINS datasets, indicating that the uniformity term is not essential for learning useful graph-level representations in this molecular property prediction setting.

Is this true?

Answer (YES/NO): YES